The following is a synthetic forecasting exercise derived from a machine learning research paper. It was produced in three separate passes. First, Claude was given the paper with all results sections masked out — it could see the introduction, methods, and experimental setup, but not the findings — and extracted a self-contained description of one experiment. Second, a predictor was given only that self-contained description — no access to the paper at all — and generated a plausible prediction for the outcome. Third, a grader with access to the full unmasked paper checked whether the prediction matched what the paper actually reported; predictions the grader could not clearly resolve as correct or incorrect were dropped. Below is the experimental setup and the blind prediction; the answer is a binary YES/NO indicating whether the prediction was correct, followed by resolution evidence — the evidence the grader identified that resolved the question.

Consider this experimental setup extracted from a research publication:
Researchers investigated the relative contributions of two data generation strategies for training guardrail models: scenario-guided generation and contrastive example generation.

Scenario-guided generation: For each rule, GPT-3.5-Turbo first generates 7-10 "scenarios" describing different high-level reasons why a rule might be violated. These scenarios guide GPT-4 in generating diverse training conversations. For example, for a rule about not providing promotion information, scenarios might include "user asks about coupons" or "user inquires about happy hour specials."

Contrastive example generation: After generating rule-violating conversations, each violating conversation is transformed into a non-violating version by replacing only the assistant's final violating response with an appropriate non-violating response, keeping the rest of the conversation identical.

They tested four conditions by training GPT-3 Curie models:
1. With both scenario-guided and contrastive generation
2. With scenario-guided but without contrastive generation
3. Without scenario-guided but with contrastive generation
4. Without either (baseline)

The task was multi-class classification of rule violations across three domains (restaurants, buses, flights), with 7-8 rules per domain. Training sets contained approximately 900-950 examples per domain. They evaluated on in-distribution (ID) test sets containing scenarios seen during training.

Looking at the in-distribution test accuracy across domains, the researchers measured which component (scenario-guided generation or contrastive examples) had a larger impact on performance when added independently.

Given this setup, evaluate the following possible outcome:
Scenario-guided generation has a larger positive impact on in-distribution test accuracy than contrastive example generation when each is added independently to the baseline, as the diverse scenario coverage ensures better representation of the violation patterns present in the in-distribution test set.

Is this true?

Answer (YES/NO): NO